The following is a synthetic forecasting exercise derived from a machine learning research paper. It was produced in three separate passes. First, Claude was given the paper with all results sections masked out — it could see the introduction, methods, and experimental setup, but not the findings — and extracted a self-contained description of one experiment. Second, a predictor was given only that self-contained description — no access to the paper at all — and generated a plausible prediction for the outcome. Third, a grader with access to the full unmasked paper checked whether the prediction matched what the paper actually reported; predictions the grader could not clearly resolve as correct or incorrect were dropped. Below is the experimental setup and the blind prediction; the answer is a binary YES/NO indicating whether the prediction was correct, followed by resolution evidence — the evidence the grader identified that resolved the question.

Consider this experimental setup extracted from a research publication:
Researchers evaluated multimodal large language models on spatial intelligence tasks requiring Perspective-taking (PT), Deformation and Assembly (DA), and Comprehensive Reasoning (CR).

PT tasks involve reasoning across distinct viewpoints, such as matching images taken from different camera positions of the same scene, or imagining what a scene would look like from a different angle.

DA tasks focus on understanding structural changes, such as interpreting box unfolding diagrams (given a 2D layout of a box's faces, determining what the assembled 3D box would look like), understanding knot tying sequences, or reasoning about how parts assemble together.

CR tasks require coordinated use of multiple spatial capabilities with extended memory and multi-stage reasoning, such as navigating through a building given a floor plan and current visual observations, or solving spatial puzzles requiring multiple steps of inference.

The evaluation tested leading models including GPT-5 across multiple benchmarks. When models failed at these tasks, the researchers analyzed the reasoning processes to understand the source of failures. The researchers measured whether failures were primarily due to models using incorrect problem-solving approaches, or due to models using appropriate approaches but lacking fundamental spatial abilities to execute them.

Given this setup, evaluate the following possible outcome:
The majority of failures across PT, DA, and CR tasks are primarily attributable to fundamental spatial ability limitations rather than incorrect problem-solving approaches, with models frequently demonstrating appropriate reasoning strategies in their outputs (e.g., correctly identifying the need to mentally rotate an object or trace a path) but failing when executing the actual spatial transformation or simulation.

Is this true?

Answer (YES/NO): YES